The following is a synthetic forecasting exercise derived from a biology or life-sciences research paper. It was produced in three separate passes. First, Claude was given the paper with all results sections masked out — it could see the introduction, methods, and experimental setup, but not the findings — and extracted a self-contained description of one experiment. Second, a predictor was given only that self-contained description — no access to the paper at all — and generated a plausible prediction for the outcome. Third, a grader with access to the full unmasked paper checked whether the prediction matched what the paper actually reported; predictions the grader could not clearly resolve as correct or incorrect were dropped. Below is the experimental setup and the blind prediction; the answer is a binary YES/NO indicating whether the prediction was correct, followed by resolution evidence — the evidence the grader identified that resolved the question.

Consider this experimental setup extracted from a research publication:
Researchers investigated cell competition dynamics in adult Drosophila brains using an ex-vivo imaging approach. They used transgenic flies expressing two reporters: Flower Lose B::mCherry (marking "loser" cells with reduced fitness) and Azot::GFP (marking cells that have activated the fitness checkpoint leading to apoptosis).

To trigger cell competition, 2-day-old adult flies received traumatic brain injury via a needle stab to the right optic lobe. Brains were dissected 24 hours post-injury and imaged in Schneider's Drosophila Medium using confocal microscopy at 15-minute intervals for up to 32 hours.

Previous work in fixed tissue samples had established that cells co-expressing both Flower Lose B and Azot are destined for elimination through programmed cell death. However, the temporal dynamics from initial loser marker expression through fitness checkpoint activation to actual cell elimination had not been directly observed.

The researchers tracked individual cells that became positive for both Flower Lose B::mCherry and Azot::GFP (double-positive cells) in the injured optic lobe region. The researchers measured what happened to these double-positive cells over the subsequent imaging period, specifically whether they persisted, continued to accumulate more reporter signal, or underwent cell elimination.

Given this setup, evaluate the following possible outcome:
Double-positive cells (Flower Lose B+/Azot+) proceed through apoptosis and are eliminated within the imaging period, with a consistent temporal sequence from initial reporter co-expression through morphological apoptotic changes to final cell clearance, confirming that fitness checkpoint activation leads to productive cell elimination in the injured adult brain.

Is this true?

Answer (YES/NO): NO